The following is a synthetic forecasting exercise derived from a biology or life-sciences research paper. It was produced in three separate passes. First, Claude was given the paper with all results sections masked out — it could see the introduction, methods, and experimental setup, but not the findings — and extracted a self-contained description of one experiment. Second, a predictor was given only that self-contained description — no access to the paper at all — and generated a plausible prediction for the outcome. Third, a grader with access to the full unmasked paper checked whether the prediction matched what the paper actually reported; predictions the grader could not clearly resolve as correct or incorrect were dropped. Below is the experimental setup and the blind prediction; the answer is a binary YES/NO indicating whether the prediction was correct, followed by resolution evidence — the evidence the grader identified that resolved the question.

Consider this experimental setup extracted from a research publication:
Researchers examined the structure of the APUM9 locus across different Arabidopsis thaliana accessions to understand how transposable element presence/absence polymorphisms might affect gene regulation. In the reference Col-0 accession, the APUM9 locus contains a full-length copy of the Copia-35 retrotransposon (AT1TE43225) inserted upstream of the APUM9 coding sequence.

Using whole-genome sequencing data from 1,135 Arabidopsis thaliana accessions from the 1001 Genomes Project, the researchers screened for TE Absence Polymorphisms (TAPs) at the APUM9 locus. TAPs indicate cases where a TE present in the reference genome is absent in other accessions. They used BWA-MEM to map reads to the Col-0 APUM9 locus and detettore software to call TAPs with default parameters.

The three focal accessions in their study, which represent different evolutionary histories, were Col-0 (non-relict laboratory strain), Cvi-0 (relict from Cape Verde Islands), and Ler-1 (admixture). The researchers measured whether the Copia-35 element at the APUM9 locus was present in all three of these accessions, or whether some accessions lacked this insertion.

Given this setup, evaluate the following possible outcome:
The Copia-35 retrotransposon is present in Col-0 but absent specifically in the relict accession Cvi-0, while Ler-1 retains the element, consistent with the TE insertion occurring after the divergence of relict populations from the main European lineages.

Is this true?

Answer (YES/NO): YES